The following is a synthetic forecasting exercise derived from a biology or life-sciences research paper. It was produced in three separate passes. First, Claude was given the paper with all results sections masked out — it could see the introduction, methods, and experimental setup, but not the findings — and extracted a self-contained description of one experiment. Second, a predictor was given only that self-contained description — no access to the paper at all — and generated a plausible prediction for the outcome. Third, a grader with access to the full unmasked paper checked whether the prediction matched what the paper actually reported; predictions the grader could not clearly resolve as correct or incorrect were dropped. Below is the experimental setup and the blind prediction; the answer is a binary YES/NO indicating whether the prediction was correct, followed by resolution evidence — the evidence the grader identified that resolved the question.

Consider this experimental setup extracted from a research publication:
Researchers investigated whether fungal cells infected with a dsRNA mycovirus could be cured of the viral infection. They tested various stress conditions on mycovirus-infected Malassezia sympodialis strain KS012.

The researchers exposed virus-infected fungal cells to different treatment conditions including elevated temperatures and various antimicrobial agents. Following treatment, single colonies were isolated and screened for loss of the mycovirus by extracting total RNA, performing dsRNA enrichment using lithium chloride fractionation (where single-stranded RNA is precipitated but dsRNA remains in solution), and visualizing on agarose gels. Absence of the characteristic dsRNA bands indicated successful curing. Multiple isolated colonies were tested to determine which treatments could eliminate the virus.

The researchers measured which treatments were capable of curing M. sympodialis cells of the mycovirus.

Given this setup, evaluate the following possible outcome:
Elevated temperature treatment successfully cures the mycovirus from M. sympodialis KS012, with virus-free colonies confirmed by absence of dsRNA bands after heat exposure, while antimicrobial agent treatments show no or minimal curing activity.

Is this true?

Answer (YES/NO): NO